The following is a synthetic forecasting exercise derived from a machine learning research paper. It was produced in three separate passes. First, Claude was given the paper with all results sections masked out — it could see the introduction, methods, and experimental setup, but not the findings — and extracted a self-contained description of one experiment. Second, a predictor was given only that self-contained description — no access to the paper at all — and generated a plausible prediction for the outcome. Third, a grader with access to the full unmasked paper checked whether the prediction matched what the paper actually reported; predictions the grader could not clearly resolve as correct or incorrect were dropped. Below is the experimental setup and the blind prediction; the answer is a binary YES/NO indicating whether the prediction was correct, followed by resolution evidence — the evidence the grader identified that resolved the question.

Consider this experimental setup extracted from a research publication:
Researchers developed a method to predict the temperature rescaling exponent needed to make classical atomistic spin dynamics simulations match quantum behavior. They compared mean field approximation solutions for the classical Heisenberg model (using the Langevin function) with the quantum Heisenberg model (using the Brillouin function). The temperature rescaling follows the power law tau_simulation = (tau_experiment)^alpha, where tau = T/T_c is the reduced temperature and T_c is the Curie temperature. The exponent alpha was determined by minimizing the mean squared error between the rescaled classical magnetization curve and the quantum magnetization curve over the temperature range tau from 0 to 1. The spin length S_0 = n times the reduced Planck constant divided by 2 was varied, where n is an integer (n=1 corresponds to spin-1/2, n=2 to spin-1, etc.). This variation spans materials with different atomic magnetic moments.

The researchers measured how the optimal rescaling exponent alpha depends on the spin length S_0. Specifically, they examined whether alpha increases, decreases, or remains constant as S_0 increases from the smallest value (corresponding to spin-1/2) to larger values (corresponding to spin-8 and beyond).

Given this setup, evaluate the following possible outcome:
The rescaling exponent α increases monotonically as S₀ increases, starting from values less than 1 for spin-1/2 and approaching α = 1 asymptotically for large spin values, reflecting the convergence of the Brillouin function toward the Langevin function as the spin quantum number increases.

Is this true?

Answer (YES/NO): NO